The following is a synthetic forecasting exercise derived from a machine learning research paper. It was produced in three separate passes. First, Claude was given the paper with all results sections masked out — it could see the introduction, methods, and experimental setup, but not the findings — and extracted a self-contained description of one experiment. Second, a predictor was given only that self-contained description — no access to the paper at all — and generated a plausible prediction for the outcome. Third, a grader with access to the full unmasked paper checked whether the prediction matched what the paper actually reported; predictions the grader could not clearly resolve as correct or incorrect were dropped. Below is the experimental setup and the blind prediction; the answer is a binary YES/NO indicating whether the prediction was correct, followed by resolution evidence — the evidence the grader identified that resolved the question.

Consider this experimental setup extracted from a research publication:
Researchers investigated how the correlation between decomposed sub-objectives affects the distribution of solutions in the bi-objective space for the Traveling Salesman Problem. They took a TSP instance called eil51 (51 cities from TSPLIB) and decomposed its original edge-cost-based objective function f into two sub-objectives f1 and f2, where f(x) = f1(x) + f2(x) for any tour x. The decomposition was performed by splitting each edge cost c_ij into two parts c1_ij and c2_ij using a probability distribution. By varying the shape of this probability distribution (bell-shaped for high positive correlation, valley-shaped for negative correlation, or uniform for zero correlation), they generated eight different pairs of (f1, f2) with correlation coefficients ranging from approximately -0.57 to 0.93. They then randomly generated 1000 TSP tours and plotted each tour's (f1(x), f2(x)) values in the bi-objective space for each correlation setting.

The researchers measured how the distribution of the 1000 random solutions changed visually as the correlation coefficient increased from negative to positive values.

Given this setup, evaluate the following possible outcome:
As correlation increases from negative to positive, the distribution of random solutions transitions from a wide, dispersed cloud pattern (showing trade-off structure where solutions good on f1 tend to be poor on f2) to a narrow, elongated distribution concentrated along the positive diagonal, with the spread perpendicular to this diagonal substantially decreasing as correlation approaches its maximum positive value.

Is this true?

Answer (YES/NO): YES